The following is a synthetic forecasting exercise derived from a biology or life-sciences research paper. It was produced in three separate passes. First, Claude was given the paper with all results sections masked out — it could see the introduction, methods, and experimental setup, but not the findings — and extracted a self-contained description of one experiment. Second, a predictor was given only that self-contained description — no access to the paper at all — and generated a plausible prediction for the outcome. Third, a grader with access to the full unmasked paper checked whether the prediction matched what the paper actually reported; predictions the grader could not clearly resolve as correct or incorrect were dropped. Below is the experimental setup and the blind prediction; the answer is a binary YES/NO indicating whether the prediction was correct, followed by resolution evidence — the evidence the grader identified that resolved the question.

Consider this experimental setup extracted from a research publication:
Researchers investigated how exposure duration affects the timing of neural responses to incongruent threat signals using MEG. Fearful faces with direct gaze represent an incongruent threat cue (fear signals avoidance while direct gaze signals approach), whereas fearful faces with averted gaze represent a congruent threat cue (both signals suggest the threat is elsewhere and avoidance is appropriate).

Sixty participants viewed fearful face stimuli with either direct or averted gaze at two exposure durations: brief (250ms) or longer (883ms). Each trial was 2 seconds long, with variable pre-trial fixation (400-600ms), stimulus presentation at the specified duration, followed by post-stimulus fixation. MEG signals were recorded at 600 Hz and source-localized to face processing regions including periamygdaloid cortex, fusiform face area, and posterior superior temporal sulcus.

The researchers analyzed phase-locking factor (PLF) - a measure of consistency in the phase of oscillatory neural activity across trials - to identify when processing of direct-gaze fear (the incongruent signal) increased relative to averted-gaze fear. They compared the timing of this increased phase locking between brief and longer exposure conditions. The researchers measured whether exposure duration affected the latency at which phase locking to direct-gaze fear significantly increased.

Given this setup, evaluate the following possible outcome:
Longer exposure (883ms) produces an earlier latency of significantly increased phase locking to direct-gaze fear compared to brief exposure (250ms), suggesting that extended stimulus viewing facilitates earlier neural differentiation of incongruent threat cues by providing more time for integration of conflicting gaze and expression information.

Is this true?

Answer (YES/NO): NO